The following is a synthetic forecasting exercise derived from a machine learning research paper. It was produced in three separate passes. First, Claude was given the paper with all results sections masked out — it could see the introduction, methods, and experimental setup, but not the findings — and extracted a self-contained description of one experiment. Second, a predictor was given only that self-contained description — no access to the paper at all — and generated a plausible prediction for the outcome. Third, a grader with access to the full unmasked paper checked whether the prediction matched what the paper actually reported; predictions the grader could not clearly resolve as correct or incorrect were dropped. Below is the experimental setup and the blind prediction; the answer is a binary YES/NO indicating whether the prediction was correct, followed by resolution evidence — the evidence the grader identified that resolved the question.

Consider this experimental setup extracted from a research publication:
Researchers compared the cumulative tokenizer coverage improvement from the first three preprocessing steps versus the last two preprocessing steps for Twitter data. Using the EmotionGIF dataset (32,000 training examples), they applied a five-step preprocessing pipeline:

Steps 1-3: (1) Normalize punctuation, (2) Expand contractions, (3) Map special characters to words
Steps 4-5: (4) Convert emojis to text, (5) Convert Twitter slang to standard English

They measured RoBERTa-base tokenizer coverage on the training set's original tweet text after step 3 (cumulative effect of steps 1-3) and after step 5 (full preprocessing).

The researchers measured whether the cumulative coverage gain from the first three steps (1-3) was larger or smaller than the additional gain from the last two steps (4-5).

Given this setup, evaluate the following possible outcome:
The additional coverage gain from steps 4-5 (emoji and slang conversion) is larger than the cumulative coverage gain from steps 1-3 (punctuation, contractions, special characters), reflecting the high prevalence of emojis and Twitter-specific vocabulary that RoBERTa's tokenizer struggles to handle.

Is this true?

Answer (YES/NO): NO